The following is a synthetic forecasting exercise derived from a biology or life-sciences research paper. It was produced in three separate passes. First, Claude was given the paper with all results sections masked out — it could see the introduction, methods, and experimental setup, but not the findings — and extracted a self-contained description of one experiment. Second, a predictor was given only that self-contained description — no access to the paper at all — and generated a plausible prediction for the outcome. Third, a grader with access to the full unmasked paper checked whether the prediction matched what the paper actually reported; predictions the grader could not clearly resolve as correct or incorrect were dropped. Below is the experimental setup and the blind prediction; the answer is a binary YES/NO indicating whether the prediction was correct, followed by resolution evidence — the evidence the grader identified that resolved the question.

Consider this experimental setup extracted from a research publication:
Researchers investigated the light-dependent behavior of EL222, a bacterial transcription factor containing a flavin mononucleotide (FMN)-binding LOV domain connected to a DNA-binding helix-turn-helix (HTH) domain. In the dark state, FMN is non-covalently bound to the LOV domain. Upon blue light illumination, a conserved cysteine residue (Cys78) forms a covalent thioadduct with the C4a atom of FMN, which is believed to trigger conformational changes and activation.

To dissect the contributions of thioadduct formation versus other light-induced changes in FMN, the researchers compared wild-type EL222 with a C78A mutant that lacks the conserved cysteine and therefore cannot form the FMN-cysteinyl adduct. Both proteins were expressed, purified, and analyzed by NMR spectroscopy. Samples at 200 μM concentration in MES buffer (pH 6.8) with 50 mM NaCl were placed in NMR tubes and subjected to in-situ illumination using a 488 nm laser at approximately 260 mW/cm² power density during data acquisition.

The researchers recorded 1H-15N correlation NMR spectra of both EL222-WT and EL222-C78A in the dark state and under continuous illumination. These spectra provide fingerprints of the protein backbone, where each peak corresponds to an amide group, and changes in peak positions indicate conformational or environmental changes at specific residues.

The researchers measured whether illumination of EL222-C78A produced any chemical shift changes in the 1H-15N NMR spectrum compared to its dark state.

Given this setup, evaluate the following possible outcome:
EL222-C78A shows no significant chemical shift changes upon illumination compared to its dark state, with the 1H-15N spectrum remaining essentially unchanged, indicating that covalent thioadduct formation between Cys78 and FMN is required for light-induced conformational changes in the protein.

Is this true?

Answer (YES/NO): NO